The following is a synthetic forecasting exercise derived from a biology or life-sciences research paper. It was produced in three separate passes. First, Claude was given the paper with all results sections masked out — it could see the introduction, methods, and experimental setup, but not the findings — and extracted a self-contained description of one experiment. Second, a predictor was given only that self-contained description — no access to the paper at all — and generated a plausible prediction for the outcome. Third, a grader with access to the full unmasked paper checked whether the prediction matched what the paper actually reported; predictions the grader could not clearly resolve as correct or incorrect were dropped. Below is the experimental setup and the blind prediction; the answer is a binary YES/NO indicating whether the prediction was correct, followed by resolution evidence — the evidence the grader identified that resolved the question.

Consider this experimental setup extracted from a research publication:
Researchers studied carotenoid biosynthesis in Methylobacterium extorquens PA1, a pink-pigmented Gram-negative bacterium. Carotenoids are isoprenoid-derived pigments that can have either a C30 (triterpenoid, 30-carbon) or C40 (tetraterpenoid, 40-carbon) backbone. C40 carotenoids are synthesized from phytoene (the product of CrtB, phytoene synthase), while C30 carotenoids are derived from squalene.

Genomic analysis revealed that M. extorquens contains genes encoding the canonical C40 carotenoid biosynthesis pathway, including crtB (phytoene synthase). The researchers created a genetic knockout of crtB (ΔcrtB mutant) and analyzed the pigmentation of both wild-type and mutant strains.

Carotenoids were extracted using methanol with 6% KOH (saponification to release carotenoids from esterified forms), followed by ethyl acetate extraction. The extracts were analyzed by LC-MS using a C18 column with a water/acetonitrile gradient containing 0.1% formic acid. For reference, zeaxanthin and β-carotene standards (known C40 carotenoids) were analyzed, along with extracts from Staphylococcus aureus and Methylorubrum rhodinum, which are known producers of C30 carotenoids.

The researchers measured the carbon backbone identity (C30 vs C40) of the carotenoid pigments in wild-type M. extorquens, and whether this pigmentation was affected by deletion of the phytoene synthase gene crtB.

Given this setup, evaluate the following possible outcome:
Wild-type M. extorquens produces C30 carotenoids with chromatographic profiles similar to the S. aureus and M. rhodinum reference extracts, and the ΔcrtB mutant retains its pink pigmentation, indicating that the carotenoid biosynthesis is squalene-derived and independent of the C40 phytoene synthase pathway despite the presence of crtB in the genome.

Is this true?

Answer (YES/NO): YES